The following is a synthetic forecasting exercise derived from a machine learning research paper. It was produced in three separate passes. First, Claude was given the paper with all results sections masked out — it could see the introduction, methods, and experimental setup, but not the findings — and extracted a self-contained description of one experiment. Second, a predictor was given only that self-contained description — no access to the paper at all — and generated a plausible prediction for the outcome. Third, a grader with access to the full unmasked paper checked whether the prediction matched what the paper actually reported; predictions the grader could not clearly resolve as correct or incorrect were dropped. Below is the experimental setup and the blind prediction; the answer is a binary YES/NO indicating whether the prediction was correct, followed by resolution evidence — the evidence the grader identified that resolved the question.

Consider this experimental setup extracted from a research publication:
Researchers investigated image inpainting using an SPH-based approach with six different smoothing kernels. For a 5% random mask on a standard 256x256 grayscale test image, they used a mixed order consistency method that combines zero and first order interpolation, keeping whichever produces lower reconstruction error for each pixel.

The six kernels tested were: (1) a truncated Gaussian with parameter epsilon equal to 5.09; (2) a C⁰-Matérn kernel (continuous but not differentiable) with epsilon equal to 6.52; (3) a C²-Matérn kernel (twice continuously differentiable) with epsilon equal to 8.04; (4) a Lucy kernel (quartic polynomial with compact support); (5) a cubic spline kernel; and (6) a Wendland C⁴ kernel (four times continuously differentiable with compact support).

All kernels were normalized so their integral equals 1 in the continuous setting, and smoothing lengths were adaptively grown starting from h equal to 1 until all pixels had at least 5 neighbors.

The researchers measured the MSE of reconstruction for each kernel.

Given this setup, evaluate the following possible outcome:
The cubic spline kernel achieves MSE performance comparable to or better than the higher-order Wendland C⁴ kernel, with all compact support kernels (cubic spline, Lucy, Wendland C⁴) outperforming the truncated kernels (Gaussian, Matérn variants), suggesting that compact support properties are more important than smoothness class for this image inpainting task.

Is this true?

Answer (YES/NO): NO